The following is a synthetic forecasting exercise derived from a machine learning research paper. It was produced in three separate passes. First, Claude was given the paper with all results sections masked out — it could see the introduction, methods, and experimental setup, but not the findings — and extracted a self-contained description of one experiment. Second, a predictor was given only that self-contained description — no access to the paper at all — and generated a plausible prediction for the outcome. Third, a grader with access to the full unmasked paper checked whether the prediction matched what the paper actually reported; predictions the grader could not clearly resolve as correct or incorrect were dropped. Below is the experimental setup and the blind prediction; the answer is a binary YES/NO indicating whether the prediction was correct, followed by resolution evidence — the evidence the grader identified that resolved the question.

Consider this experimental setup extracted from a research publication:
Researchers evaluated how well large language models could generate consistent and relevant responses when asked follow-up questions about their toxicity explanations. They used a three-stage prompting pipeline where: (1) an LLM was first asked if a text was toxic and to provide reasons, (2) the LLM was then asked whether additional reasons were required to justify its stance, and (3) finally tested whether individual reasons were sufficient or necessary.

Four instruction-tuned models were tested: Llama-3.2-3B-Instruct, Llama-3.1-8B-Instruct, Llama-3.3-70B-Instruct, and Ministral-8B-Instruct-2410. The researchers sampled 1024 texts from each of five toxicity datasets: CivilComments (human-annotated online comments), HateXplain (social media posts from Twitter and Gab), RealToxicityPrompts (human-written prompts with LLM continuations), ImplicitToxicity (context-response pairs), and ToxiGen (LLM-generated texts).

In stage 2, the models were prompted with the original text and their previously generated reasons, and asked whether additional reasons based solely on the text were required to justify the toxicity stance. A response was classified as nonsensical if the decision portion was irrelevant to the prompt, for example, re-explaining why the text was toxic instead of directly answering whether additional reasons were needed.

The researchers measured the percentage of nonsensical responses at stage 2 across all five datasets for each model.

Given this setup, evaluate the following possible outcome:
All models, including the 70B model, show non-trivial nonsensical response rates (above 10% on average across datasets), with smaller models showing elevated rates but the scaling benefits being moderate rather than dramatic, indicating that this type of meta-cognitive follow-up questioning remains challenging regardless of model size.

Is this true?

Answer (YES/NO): NO